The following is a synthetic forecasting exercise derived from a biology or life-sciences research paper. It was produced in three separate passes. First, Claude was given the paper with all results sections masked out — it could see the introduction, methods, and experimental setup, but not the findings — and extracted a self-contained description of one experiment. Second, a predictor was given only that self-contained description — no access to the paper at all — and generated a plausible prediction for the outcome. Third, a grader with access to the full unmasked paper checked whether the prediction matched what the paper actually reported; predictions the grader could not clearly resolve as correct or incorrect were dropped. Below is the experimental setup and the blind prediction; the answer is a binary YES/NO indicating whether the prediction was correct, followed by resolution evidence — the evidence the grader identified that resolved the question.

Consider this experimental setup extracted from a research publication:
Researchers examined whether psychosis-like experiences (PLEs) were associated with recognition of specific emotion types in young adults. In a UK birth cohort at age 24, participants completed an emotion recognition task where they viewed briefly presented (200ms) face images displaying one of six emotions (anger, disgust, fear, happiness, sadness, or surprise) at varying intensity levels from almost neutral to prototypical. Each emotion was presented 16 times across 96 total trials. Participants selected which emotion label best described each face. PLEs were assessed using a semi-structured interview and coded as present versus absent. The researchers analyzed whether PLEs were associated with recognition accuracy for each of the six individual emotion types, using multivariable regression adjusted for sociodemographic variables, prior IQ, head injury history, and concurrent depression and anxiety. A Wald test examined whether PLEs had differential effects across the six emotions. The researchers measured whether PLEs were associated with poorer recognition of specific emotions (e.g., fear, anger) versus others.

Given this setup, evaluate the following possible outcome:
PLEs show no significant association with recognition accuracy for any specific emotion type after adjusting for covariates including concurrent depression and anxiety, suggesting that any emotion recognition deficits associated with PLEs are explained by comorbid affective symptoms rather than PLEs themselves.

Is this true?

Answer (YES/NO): NO